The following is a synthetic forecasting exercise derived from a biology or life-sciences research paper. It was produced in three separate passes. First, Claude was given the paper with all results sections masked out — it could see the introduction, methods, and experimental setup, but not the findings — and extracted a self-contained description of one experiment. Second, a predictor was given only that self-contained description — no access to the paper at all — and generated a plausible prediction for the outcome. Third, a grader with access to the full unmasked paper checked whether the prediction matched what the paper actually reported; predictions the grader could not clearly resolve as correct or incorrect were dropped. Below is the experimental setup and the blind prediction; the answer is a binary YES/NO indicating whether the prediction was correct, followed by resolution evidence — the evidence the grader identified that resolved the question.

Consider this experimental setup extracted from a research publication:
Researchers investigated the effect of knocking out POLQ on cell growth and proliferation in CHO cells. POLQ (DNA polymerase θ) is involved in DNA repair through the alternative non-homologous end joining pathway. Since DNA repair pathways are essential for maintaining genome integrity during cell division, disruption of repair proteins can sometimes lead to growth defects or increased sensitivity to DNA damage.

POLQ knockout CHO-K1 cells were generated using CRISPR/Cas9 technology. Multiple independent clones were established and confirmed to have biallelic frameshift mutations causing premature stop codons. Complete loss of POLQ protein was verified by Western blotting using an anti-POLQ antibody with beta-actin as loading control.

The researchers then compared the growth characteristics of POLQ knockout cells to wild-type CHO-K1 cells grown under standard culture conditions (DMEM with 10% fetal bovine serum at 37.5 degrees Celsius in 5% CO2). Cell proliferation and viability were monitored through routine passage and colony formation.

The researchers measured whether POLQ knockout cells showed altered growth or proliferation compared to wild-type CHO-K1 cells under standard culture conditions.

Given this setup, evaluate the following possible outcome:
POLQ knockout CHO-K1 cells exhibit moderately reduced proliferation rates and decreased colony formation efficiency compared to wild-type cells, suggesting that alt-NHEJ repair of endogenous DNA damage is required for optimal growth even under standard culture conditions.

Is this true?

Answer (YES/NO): NO